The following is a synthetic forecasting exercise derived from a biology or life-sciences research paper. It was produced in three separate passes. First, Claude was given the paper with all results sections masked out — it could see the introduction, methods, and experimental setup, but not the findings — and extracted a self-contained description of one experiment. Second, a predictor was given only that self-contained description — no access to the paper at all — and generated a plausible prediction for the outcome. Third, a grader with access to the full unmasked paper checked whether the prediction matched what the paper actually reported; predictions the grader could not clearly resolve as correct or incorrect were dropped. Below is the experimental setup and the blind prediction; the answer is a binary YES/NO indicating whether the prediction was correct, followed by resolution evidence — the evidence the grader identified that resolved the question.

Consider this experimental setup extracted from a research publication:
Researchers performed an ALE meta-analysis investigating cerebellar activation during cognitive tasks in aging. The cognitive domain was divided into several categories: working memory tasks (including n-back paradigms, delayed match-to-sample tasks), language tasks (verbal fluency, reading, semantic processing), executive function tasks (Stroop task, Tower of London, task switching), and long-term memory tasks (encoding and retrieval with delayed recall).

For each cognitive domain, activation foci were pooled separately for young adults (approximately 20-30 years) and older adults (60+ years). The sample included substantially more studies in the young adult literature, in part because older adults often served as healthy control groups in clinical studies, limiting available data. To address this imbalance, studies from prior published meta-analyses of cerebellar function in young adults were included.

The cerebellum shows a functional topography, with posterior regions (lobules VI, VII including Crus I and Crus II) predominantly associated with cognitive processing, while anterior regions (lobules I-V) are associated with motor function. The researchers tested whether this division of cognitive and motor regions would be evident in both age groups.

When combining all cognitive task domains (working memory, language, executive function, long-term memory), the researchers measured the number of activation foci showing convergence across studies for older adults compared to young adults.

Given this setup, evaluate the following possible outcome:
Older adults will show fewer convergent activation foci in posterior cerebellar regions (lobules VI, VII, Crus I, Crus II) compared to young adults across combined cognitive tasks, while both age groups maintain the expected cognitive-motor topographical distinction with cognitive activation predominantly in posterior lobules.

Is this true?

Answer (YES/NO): NO